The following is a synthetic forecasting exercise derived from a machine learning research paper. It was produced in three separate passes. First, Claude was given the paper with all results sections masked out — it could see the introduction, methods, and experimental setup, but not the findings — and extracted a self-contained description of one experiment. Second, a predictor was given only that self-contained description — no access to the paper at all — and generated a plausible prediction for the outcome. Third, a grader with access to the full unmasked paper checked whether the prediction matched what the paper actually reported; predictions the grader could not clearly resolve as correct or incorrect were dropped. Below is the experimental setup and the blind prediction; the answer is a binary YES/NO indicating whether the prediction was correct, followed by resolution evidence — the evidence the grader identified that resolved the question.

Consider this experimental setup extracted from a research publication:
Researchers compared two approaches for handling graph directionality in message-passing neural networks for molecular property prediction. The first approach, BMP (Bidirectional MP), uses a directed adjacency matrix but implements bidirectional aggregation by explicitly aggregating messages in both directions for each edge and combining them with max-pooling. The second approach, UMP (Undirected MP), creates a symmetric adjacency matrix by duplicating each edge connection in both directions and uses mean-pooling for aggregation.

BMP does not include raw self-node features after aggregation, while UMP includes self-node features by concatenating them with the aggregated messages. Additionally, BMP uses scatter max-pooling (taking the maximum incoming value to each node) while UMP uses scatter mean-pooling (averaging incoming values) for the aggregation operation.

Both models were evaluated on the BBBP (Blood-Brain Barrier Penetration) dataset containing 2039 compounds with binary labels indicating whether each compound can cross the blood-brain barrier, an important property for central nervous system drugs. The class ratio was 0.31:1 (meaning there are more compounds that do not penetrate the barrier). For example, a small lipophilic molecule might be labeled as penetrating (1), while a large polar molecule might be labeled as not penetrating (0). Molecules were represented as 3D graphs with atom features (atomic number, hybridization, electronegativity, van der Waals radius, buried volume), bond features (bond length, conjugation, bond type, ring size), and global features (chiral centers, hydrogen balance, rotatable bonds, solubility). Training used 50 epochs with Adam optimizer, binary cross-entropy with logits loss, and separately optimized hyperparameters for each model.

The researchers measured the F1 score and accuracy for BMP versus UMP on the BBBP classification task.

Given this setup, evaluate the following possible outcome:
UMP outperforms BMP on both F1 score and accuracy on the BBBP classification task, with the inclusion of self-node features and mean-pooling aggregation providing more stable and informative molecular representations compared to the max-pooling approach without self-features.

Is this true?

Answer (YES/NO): NO